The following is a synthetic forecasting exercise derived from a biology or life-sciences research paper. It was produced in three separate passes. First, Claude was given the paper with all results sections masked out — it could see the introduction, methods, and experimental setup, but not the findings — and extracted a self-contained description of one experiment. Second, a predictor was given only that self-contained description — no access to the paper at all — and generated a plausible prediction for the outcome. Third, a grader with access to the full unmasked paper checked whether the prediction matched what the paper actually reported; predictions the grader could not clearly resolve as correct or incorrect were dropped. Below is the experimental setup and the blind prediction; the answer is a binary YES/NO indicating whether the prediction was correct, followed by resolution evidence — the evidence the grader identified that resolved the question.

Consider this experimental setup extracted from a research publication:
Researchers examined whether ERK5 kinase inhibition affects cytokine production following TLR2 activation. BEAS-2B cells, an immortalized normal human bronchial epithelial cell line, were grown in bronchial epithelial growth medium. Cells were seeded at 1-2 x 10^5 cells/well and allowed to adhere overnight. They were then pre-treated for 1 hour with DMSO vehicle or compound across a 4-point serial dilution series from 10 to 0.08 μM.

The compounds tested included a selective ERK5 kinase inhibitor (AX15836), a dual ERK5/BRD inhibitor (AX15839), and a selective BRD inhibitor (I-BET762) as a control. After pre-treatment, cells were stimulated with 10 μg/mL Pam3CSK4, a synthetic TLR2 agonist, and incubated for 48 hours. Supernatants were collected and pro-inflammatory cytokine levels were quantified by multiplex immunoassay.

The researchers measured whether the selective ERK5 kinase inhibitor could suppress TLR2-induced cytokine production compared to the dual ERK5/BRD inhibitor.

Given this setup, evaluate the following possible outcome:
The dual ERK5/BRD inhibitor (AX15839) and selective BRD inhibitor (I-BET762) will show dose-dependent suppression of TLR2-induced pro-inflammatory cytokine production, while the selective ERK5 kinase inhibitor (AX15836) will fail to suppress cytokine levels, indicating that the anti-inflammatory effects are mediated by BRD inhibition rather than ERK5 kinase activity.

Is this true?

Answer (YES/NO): YES